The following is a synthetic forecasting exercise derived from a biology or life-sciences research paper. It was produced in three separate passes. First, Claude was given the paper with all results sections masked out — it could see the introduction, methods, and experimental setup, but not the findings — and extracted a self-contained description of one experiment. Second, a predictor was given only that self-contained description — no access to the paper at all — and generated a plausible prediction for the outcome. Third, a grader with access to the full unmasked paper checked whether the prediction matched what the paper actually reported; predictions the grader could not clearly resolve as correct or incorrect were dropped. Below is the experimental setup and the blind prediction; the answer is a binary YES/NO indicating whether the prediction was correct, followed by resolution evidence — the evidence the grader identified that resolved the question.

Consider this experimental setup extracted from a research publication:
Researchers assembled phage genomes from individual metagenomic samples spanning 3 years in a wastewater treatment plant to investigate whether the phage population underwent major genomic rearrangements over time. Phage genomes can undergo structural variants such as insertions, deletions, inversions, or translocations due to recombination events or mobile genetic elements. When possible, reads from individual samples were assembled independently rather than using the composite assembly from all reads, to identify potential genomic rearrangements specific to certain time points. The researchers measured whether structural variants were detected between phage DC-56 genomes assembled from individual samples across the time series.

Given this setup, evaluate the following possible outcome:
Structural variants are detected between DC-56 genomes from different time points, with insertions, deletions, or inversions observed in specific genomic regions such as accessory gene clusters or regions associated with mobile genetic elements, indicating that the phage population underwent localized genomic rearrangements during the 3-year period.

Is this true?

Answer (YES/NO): NO